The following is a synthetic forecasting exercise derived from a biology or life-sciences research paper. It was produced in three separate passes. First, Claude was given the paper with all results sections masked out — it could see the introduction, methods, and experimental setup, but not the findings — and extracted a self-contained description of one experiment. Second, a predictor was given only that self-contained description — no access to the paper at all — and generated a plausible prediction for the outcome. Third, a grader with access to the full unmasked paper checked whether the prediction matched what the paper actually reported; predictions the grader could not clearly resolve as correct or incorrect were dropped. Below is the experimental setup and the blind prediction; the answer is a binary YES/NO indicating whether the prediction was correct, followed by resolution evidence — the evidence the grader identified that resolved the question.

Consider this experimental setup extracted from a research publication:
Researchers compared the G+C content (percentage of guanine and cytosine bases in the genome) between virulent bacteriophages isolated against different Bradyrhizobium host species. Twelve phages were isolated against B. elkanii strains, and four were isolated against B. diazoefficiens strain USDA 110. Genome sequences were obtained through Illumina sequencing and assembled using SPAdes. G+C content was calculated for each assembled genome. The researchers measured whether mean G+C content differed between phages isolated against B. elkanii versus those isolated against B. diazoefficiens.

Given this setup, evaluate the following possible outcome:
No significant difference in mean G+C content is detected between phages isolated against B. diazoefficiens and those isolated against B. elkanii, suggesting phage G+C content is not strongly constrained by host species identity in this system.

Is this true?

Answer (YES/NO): NO